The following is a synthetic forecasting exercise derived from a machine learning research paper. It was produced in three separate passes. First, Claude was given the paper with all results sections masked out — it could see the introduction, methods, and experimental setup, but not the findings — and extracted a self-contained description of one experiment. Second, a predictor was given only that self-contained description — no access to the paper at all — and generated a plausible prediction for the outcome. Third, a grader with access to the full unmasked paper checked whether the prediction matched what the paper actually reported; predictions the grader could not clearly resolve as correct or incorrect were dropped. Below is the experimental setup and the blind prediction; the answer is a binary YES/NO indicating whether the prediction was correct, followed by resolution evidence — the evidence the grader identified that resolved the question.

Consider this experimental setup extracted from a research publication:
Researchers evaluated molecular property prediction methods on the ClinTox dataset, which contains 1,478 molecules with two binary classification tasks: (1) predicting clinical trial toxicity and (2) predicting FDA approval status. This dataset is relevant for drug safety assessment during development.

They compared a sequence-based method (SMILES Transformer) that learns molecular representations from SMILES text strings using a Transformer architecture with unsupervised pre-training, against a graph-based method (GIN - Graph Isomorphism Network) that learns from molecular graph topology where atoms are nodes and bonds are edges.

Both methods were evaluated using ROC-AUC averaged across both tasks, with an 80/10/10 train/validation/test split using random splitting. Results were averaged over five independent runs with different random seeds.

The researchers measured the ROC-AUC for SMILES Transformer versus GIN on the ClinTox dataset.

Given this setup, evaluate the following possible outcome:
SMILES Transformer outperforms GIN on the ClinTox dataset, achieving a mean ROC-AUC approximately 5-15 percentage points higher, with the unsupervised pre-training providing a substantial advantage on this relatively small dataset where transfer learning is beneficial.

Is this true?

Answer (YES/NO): NO